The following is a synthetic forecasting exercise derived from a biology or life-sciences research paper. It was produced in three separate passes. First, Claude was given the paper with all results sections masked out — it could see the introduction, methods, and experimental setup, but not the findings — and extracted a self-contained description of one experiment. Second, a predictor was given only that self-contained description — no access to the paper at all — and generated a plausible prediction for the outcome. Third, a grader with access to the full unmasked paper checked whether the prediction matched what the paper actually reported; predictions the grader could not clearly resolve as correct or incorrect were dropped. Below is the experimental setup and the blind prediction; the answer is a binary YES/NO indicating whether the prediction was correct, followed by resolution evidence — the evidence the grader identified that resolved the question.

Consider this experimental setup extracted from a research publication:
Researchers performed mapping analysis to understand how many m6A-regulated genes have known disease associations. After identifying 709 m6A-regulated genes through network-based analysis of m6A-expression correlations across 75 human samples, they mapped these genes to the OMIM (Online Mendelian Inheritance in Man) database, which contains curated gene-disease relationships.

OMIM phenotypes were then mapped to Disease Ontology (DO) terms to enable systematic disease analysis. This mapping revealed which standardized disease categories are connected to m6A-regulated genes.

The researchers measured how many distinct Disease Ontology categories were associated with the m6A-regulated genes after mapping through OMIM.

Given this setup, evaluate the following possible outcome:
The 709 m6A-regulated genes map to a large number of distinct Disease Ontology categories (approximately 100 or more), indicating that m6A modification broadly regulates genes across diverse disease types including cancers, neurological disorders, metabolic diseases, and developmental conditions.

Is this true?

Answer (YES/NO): NO